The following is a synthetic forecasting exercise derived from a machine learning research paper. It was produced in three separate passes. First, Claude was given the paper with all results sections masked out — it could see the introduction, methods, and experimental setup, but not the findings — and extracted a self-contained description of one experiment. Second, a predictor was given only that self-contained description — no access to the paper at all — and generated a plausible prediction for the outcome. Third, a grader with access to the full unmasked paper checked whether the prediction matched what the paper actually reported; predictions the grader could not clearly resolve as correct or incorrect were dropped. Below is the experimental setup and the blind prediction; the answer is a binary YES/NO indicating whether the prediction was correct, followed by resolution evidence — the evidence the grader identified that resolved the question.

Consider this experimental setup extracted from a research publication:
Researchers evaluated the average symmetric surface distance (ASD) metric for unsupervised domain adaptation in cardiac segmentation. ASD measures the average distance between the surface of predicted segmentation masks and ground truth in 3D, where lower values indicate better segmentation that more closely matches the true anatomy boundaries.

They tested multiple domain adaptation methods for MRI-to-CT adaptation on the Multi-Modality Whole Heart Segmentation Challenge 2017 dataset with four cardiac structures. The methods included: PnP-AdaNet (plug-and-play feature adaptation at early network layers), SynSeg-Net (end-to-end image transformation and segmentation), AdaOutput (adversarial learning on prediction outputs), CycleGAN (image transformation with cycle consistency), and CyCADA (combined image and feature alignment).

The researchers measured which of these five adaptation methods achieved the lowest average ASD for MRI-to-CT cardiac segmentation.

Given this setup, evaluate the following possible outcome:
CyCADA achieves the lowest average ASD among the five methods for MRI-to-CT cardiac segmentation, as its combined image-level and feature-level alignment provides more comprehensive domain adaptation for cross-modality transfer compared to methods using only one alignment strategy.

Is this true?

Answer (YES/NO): NO